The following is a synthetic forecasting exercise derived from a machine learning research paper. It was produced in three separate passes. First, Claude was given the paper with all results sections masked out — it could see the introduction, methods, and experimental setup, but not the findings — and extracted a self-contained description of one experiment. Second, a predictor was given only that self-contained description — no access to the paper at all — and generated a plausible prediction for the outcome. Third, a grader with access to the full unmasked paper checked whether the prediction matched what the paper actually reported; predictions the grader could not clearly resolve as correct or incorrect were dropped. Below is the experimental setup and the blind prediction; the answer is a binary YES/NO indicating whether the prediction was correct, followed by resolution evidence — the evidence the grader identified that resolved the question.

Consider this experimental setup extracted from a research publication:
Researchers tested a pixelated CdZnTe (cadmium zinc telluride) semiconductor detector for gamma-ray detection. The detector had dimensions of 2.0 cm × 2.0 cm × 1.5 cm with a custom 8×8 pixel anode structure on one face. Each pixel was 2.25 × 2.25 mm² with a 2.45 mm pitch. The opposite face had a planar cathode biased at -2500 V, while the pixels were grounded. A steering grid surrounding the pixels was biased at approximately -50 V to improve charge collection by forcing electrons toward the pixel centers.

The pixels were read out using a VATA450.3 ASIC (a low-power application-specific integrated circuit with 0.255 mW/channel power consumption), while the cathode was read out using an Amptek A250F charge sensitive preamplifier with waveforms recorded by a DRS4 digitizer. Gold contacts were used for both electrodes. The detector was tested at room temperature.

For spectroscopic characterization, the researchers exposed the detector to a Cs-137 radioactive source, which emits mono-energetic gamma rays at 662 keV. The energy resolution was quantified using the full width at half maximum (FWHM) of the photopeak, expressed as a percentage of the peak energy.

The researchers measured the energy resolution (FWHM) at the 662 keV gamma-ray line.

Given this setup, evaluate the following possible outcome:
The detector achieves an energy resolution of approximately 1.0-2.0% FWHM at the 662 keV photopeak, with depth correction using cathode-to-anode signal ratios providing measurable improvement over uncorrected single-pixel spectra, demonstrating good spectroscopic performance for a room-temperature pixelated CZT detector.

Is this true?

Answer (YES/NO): NO